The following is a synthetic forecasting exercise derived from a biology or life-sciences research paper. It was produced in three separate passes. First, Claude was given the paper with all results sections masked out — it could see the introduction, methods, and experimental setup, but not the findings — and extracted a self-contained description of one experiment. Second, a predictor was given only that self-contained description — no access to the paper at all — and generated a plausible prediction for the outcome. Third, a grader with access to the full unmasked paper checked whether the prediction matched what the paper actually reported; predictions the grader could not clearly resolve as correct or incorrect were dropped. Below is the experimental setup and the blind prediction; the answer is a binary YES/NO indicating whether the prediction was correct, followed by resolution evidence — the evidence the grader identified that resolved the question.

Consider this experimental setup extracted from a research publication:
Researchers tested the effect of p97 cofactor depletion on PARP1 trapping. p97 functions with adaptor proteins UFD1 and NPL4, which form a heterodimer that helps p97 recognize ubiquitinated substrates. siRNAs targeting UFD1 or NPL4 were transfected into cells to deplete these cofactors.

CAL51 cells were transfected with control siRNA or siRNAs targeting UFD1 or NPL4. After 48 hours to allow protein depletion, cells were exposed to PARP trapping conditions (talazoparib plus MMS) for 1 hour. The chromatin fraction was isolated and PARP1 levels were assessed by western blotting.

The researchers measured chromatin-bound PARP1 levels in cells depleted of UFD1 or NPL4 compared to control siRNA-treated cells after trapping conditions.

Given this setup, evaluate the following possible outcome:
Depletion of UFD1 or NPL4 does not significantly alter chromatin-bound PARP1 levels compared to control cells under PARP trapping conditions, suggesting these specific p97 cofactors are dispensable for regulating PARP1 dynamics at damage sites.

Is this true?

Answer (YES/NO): NO